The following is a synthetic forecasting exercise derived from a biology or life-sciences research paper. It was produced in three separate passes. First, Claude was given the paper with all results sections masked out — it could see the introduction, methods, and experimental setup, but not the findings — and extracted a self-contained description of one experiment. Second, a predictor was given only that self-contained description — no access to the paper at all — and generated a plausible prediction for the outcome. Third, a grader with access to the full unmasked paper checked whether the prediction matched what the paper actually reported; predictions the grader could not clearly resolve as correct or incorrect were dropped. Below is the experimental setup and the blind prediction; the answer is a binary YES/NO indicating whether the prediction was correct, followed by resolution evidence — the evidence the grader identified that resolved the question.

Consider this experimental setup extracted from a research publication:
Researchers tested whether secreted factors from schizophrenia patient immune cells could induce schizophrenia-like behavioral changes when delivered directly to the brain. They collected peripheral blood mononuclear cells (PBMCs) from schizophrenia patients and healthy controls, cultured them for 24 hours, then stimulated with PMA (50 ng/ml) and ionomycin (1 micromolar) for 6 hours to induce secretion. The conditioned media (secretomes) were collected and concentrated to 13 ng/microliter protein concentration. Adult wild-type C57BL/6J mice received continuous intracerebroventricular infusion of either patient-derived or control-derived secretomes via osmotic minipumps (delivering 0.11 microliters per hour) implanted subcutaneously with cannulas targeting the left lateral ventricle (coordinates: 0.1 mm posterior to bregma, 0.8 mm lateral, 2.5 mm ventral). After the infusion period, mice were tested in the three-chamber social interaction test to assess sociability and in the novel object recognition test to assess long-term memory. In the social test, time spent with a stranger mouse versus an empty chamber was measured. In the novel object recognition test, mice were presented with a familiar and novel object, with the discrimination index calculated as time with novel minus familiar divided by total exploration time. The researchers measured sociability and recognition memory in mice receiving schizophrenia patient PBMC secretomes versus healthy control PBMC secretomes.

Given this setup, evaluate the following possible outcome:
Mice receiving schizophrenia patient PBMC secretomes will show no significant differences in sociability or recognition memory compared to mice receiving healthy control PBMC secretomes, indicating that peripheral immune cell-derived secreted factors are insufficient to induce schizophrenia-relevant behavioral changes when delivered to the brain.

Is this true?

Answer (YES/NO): NO